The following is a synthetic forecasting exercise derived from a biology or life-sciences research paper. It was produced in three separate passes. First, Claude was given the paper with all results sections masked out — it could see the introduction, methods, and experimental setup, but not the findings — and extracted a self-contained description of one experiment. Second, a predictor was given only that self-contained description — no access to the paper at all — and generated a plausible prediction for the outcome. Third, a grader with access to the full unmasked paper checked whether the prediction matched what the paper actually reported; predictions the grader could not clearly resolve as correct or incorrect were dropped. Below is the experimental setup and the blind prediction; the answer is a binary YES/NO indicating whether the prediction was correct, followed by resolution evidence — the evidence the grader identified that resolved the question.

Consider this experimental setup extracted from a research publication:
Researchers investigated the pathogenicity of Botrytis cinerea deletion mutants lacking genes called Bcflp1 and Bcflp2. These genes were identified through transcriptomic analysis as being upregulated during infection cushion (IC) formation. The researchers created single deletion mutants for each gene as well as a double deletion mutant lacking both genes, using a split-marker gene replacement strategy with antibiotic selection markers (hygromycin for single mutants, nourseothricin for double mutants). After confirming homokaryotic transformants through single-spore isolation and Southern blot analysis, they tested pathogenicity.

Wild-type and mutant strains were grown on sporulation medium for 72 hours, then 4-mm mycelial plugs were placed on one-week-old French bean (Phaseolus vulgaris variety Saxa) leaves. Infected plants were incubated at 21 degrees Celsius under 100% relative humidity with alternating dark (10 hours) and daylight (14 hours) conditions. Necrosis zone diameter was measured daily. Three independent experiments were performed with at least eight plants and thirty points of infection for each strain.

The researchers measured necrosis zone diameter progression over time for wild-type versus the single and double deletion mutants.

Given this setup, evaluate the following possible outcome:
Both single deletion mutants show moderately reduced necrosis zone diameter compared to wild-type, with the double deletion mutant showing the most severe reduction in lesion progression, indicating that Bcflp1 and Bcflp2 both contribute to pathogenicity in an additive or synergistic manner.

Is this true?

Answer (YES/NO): NO